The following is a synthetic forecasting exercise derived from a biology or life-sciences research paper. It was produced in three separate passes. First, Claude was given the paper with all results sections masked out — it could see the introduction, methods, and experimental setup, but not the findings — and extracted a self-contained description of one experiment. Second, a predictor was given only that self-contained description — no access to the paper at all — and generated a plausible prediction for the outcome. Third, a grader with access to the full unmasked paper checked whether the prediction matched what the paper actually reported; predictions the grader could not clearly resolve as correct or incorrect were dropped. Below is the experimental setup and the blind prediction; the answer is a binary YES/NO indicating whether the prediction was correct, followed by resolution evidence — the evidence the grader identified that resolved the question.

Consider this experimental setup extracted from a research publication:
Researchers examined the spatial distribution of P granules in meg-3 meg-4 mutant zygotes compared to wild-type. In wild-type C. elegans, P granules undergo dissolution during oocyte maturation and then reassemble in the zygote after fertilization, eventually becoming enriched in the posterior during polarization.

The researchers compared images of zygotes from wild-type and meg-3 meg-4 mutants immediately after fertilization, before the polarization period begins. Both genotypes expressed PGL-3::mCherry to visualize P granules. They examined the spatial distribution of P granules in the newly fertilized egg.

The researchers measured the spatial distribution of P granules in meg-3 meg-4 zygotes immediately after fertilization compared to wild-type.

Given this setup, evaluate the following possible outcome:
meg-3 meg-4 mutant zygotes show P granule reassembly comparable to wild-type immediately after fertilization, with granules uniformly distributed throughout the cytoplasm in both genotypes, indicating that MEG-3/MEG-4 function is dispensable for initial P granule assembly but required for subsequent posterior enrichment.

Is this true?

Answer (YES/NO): NO